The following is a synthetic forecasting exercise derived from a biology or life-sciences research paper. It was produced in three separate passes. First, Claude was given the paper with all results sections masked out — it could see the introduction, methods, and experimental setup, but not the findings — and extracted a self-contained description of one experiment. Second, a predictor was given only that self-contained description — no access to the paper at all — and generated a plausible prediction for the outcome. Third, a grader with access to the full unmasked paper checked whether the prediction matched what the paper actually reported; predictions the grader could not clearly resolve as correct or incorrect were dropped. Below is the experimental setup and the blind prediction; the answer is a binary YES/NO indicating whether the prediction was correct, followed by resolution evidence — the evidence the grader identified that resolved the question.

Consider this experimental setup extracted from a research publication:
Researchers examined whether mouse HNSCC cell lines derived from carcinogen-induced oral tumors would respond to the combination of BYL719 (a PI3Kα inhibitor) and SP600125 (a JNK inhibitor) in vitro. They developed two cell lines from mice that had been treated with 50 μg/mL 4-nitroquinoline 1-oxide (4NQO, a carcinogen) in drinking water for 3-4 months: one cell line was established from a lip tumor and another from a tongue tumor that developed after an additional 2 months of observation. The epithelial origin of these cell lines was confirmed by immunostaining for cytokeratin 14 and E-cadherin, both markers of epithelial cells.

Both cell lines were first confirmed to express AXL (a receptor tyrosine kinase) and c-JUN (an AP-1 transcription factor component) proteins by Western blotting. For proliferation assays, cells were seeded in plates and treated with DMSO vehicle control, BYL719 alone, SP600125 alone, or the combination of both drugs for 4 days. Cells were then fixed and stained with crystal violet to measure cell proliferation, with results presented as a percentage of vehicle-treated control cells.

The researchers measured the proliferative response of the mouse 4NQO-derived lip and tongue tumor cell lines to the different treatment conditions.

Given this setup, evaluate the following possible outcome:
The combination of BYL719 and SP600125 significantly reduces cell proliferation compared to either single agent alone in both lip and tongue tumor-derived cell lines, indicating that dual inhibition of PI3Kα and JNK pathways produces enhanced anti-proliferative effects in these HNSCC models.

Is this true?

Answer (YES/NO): YES